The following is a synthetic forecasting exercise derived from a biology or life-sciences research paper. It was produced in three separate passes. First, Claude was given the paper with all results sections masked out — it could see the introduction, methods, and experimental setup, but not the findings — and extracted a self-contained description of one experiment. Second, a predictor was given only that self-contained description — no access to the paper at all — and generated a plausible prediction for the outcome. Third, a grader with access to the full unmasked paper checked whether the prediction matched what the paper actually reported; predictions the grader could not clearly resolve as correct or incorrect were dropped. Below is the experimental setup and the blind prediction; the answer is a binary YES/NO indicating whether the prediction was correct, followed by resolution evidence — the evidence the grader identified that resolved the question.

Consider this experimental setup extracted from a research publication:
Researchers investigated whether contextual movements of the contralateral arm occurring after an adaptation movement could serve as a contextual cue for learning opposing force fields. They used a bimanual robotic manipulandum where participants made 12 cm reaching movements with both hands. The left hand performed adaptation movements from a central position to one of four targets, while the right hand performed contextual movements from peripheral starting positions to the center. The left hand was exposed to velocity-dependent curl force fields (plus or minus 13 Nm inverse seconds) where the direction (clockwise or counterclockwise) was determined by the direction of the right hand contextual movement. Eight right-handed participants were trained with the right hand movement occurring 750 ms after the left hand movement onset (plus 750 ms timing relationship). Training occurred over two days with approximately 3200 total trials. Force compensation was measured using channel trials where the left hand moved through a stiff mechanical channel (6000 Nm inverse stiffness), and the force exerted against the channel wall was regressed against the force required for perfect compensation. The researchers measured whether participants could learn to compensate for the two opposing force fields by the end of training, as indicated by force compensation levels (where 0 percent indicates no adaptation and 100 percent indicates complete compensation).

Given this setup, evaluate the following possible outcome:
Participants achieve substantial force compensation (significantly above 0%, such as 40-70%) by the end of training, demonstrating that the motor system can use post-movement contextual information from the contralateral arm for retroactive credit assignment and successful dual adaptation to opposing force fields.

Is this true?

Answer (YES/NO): YES